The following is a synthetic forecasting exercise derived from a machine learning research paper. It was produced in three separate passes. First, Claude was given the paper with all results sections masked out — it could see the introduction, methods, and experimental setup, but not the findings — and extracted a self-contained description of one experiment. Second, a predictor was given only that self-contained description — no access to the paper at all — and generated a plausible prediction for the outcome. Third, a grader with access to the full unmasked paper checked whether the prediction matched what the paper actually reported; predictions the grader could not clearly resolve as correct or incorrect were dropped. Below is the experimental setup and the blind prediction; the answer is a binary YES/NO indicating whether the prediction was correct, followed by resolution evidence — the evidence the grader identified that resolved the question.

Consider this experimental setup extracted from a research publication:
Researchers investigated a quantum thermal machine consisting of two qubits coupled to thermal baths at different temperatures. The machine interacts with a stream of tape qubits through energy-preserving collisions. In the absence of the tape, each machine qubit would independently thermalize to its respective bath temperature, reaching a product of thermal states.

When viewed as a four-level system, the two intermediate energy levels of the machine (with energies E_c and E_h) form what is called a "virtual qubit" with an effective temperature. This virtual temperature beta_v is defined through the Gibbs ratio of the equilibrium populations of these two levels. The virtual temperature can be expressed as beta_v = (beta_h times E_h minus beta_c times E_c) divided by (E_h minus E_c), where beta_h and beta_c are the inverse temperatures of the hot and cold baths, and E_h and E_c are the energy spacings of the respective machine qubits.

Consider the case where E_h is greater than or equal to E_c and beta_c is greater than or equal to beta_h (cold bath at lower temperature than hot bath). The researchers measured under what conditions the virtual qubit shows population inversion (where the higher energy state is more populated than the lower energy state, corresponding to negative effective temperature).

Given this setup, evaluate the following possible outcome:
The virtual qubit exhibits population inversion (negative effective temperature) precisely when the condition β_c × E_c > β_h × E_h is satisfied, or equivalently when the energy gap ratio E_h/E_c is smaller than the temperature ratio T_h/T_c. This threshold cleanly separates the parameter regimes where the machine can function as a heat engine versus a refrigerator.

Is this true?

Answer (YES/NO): NO